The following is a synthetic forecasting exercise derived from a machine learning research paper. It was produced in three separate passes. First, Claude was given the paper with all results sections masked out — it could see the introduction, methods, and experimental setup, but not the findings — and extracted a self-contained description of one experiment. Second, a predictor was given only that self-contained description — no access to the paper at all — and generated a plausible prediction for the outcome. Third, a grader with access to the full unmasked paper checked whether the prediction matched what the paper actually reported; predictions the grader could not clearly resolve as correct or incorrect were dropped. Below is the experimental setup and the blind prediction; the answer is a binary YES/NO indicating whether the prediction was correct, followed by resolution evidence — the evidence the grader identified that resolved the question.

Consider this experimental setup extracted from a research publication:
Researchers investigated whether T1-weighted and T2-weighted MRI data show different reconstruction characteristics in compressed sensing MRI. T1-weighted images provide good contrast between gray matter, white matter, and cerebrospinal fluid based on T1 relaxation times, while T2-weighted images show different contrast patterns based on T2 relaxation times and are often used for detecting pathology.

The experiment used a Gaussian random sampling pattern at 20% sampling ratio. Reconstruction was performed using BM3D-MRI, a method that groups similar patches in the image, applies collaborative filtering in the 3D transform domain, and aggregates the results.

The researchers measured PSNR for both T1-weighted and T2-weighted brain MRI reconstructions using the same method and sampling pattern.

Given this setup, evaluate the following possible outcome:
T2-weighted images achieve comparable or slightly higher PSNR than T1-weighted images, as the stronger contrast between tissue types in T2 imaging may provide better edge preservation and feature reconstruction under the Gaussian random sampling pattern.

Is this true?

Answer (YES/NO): NO